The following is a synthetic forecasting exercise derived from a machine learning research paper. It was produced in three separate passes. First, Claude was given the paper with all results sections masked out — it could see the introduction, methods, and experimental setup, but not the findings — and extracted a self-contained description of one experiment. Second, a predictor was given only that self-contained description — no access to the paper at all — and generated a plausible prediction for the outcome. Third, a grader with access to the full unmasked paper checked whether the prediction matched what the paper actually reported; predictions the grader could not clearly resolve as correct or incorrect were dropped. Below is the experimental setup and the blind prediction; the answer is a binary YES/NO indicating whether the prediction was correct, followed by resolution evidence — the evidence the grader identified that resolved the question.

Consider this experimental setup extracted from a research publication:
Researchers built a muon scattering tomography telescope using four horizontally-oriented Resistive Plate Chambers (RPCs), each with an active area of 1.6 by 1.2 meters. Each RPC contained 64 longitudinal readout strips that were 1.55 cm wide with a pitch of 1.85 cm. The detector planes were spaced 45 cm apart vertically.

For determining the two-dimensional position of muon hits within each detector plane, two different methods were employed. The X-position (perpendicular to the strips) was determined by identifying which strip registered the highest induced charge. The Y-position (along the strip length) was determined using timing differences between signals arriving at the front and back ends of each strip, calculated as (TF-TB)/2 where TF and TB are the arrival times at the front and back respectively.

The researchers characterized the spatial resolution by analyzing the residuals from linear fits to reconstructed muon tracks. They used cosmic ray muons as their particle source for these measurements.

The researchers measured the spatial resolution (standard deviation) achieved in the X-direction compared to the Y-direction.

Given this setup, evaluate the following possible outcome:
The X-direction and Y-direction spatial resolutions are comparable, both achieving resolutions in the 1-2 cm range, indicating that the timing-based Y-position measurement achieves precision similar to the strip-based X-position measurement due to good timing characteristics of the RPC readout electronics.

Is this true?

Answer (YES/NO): NO